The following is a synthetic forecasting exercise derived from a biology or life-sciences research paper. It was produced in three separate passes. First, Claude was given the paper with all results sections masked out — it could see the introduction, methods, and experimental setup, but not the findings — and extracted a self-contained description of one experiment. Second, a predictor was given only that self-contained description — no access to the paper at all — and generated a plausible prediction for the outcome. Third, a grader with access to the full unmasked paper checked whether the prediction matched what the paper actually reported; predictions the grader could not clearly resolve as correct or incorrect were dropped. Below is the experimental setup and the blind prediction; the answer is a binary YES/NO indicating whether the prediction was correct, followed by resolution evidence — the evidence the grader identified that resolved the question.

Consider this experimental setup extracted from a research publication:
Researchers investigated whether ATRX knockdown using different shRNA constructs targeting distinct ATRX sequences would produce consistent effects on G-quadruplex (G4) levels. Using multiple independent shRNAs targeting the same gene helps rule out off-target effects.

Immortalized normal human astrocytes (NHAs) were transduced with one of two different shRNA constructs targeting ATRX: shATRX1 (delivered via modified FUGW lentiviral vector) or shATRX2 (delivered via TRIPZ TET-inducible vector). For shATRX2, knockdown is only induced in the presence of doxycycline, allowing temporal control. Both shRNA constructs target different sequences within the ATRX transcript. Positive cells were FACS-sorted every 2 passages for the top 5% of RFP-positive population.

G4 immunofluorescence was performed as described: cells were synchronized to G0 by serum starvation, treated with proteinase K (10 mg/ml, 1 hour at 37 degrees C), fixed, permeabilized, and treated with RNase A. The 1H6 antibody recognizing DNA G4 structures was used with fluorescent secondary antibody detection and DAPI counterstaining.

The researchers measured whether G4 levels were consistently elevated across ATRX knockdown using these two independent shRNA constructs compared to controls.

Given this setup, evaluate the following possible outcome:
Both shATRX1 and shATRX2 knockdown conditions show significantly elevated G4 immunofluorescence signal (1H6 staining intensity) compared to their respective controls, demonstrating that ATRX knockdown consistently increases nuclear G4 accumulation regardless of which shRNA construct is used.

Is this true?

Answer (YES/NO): YES